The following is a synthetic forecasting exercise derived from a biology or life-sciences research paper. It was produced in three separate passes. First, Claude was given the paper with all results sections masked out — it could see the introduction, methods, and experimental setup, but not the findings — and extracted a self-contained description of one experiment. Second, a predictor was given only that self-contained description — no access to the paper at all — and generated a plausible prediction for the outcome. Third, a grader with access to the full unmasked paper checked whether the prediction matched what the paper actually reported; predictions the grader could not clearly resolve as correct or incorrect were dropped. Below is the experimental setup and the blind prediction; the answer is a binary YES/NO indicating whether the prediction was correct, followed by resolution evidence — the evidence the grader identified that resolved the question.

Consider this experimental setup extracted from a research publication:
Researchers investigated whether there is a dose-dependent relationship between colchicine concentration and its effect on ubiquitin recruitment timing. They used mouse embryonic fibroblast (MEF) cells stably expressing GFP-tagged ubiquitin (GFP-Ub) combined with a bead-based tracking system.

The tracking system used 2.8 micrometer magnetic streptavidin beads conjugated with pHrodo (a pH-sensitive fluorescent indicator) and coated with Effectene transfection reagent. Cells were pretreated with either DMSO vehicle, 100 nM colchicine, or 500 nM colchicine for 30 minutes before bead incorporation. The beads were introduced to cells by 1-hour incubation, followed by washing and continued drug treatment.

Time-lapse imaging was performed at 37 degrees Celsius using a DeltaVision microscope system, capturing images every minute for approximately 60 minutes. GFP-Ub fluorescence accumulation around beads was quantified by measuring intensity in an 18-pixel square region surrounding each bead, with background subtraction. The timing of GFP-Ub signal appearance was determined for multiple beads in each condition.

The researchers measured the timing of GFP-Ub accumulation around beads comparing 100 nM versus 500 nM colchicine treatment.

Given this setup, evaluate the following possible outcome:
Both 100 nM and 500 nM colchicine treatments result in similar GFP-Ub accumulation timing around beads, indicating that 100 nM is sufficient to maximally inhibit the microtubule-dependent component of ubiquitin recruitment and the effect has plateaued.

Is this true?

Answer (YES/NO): NO